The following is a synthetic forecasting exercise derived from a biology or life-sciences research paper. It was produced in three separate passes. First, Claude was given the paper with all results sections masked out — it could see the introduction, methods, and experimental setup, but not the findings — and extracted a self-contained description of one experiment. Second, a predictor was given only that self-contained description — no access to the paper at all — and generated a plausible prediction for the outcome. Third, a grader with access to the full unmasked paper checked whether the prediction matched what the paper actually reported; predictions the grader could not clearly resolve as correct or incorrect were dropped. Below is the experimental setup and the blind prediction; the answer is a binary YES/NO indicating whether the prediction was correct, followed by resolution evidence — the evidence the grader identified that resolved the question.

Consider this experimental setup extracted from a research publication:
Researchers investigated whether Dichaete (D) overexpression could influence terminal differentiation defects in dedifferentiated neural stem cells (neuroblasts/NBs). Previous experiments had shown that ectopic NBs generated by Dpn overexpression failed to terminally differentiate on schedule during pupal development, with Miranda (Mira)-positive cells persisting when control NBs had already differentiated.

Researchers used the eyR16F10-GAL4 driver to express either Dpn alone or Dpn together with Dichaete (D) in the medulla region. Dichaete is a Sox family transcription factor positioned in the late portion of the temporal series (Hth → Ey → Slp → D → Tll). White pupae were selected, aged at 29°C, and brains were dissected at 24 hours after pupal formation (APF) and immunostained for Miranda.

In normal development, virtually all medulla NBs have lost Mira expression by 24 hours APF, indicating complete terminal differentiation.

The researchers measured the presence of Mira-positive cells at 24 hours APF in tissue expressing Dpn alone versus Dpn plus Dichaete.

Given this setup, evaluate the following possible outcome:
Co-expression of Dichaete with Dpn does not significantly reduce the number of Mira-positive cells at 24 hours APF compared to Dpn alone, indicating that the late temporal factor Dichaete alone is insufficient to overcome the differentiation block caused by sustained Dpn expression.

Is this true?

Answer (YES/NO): NO